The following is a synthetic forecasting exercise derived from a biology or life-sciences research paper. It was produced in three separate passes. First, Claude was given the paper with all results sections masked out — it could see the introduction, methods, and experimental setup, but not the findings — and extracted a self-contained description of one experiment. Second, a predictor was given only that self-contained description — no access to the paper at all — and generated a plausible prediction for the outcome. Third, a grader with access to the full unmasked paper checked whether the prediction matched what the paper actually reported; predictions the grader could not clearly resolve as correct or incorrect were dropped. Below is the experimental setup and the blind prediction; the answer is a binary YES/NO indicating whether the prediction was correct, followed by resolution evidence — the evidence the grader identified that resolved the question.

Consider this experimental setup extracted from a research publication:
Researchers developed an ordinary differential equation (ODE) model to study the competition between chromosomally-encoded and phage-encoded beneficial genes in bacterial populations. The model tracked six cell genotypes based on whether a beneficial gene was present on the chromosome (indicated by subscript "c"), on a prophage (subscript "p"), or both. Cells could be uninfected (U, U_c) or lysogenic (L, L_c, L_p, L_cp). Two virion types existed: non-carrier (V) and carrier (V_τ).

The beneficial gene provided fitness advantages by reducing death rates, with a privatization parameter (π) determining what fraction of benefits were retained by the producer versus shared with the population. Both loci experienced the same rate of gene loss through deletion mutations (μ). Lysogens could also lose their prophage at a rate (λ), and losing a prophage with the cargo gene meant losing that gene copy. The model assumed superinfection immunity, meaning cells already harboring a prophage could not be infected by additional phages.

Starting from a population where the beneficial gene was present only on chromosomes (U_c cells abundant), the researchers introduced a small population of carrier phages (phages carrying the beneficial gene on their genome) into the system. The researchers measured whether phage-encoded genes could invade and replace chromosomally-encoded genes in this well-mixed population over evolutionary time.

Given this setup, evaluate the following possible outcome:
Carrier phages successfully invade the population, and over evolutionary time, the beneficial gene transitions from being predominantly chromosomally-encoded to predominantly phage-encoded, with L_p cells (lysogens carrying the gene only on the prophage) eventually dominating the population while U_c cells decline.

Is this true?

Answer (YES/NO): NO